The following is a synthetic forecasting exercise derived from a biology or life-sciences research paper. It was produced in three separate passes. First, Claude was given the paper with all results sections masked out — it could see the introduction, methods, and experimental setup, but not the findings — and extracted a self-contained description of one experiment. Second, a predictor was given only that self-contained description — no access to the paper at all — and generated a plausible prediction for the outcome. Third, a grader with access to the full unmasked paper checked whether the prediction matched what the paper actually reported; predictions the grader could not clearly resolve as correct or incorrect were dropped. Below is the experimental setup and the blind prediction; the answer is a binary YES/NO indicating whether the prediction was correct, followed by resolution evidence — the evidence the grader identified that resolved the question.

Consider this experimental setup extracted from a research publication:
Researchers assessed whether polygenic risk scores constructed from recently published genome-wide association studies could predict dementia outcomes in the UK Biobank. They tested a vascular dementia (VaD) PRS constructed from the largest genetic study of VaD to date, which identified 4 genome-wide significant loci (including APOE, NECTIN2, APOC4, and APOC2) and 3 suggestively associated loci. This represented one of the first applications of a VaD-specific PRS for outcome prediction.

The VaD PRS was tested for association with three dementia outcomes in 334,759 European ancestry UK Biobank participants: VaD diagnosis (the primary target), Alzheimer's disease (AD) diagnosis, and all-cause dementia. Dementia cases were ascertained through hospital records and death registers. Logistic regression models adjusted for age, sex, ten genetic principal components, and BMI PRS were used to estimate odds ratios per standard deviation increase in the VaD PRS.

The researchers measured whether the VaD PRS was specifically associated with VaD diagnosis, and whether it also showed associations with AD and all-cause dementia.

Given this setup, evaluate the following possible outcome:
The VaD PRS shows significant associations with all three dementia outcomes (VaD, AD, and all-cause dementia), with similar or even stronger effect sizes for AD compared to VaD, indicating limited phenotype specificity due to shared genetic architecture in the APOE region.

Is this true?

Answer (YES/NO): NO